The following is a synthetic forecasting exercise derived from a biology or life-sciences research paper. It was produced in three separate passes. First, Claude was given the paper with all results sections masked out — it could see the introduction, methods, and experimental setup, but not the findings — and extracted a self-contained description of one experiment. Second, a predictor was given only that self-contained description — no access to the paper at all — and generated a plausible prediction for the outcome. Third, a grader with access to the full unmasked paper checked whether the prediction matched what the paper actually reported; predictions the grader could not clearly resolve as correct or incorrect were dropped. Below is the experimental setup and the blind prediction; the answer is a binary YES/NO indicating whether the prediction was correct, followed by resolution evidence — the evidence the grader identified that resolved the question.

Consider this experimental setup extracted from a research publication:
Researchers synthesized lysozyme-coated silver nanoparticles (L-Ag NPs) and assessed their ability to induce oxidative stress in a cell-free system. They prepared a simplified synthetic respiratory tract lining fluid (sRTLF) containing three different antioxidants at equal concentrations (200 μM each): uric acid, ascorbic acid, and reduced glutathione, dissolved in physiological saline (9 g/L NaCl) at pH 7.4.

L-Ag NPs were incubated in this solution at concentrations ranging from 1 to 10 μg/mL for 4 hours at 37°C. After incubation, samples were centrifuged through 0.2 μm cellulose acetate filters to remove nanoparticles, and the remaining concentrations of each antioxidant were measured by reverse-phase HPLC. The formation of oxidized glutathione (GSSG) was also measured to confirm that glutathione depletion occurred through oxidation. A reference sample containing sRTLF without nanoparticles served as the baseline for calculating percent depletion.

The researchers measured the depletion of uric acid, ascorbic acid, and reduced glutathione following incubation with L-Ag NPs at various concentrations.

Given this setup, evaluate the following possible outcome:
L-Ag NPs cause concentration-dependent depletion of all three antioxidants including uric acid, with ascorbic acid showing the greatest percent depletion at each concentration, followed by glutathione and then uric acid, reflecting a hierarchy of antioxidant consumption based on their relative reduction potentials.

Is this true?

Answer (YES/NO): NO